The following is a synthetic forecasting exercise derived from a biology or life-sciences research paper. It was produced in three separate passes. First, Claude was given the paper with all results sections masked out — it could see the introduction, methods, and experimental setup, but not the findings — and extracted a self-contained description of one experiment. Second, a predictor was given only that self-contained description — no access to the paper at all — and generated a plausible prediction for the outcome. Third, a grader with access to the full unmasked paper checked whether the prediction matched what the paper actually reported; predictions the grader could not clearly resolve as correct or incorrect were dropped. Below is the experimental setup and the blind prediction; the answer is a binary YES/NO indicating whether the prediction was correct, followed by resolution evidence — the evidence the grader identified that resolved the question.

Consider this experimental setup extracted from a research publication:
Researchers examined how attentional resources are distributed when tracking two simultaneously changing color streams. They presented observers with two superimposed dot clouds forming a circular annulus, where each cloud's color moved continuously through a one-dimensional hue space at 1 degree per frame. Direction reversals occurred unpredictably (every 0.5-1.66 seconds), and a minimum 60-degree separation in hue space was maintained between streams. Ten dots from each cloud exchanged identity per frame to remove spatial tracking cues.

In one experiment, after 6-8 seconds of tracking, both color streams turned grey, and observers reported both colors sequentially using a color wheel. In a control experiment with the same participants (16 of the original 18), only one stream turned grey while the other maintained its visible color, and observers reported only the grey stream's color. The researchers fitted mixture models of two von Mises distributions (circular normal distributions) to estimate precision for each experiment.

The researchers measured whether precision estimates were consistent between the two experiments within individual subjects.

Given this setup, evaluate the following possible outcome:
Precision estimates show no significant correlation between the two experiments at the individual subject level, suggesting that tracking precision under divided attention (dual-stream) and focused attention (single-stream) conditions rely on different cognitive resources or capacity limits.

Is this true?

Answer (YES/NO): NO